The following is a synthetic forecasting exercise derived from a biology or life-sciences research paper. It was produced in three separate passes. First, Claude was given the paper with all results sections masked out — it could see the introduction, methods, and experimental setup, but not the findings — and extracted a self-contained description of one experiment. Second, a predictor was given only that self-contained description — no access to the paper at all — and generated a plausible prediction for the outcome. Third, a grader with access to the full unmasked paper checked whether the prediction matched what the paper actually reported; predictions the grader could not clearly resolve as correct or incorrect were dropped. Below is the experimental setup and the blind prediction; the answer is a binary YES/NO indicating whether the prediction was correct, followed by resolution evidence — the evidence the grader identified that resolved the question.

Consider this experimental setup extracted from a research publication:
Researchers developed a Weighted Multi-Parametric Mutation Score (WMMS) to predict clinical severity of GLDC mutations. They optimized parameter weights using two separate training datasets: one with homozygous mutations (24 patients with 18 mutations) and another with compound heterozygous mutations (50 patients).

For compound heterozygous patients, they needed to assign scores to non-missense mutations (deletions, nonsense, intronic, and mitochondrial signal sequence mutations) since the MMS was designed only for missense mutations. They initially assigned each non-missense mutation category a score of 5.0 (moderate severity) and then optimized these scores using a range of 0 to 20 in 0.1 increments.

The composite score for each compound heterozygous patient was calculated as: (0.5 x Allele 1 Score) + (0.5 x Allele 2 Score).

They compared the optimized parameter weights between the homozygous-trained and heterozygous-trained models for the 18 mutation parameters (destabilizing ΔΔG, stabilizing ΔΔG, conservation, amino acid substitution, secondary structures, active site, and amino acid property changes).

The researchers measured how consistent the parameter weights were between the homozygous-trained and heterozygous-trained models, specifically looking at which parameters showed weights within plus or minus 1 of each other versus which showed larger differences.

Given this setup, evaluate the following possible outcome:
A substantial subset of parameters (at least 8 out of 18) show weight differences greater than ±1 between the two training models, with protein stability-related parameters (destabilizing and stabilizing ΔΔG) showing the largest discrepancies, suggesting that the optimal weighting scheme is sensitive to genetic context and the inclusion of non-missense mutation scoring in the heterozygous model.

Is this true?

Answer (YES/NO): NO